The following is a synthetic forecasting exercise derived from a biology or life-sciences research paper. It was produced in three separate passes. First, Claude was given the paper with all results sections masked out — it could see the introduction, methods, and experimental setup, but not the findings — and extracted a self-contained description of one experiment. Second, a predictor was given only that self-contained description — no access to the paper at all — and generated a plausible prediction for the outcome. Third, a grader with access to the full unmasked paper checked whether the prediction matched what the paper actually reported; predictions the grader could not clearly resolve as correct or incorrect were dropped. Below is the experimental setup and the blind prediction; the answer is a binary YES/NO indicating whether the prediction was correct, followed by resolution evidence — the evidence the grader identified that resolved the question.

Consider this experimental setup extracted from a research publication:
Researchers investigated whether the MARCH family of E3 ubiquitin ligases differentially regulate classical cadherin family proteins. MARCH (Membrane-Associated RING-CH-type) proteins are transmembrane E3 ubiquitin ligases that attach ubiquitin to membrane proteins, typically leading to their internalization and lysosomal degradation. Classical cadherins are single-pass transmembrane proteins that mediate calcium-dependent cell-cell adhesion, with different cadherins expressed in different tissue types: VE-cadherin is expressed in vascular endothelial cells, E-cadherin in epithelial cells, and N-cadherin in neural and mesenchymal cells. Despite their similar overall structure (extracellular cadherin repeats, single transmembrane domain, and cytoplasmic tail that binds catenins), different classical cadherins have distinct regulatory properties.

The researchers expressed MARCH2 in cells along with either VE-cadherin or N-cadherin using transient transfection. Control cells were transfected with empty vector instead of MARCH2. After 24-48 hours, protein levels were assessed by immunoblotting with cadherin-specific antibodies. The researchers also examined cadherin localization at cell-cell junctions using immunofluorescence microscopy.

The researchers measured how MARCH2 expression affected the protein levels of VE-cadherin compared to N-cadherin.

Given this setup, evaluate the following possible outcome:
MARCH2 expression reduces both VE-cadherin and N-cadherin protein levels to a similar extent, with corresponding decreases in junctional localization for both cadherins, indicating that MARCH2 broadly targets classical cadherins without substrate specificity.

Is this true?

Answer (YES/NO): NO